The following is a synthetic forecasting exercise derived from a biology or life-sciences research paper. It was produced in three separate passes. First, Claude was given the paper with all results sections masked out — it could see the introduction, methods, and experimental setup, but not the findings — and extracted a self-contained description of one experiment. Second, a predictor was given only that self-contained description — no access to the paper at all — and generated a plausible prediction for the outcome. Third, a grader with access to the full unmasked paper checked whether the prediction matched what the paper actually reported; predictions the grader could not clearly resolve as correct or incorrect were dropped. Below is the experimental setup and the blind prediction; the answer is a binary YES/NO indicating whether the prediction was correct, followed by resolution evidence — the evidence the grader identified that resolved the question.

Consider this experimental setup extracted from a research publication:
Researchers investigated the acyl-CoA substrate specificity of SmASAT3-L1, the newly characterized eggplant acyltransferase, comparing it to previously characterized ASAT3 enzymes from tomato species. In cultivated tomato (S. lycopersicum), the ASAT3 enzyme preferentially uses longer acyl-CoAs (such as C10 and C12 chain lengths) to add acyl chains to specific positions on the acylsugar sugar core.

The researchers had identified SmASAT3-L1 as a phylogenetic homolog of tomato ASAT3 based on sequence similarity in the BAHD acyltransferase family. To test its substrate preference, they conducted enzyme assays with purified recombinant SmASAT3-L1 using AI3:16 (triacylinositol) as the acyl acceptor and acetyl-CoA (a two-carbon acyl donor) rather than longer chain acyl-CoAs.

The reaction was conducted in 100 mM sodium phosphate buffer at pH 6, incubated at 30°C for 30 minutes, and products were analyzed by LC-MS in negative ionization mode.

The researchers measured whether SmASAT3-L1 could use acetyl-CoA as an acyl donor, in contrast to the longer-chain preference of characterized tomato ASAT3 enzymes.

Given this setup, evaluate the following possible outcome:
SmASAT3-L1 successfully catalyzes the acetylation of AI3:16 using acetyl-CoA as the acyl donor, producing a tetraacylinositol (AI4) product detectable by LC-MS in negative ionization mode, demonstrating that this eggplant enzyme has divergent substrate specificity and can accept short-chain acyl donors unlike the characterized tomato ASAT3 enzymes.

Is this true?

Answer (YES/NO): YES